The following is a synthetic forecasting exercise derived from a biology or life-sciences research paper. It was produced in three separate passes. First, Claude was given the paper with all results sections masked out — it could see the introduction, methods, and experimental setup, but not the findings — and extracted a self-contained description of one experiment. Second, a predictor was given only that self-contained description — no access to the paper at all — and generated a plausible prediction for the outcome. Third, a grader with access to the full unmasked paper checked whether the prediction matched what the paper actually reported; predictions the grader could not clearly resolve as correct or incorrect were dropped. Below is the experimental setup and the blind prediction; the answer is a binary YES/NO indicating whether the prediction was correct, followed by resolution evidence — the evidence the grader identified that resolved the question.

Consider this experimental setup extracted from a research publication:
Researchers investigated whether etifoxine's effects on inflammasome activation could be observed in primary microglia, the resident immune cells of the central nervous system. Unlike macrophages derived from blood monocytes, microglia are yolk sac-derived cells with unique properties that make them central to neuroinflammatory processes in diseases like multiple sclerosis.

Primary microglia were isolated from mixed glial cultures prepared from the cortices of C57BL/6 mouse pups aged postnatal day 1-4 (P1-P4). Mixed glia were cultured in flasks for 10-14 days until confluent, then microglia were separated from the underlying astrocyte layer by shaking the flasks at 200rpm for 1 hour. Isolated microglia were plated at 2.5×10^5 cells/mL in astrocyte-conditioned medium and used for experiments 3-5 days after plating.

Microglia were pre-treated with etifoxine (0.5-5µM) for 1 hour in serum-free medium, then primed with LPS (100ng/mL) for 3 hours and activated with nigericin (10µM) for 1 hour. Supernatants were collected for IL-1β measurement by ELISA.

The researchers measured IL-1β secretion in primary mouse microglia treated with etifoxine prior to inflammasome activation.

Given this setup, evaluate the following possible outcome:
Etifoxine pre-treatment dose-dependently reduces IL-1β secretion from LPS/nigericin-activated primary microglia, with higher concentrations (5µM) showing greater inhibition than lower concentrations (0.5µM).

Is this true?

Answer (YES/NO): NO